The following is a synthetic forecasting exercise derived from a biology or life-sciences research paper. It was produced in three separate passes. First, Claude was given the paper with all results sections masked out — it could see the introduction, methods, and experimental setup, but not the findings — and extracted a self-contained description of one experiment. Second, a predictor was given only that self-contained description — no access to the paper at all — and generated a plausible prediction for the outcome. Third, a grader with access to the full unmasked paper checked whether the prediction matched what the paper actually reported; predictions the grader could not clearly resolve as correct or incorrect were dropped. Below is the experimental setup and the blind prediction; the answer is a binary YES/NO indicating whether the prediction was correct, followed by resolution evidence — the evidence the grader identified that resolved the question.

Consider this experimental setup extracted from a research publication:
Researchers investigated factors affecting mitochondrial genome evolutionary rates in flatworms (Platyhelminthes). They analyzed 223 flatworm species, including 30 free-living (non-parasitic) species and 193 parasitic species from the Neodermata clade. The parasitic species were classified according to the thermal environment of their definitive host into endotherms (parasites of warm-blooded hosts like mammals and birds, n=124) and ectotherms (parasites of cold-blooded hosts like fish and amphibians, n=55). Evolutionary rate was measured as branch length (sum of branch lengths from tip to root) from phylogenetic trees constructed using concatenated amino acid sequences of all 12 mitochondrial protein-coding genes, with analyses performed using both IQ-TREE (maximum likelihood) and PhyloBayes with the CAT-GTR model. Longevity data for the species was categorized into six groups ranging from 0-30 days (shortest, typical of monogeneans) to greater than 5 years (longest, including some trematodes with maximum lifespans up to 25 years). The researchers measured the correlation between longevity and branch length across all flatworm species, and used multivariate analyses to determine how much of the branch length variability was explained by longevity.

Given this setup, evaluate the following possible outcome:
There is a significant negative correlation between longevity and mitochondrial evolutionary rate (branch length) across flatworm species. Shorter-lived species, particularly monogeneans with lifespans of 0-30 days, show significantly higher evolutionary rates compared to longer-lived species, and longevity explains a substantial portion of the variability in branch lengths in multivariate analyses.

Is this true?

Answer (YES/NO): NO